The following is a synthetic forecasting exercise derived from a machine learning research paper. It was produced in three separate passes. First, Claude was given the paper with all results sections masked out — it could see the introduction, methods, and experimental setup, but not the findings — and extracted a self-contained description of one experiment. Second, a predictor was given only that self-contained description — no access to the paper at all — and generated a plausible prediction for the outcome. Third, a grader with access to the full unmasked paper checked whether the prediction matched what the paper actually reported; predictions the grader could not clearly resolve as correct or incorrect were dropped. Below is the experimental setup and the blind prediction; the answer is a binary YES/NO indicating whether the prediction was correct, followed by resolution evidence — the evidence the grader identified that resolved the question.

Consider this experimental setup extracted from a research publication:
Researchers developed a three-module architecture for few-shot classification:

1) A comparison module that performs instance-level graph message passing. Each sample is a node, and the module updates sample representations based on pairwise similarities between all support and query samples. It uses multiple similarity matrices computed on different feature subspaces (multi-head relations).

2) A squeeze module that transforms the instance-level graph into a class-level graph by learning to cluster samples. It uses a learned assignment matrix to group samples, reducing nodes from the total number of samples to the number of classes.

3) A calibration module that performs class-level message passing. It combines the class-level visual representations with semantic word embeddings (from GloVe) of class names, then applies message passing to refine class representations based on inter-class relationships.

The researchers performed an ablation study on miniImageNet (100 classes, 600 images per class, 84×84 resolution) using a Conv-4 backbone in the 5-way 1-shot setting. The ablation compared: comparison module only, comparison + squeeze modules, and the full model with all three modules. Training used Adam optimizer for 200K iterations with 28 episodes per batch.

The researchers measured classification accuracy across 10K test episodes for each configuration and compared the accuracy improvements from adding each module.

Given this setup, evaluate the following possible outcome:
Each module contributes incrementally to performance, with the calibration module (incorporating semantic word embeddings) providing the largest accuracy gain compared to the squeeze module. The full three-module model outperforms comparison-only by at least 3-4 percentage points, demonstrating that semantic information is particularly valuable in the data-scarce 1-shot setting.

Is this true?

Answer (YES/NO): NO